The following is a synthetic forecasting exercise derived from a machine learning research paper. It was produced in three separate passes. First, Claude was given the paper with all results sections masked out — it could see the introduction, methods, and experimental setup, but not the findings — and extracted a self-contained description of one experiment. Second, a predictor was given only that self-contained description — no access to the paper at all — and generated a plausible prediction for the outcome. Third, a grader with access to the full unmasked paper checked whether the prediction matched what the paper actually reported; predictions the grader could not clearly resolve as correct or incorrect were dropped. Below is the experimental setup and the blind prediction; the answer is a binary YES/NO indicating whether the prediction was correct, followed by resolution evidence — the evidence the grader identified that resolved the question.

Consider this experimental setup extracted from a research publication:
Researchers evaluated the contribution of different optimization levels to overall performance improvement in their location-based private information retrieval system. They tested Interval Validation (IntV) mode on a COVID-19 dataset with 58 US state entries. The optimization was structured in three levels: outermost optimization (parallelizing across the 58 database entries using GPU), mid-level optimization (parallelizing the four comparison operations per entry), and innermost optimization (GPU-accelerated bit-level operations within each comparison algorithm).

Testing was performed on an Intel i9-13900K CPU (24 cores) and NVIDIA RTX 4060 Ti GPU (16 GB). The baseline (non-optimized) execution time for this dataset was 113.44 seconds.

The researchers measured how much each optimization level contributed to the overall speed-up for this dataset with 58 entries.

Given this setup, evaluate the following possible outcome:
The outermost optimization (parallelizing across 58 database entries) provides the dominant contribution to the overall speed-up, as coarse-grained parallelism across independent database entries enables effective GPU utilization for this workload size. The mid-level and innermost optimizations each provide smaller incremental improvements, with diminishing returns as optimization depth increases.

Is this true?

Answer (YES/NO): YES